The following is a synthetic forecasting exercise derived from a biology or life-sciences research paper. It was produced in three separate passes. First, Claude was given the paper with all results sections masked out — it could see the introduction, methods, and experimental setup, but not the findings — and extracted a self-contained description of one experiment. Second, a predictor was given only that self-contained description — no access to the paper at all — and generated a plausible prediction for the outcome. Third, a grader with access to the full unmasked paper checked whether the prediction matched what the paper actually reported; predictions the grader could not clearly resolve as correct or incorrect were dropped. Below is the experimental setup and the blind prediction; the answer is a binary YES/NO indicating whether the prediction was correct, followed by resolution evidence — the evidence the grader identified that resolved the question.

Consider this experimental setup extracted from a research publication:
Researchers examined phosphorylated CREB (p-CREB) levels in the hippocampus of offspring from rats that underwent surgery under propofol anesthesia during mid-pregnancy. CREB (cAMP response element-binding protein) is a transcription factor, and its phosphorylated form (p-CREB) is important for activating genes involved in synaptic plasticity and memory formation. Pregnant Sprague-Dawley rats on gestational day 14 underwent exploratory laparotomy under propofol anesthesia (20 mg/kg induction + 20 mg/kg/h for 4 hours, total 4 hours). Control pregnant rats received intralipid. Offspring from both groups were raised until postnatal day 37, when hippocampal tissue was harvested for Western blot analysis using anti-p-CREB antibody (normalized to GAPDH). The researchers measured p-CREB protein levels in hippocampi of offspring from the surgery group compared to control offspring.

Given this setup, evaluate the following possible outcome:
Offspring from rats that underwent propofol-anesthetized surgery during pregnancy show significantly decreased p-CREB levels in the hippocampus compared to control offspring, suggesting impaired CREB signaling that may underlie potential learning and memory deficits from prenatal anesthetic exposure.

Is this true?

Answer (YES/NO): YES